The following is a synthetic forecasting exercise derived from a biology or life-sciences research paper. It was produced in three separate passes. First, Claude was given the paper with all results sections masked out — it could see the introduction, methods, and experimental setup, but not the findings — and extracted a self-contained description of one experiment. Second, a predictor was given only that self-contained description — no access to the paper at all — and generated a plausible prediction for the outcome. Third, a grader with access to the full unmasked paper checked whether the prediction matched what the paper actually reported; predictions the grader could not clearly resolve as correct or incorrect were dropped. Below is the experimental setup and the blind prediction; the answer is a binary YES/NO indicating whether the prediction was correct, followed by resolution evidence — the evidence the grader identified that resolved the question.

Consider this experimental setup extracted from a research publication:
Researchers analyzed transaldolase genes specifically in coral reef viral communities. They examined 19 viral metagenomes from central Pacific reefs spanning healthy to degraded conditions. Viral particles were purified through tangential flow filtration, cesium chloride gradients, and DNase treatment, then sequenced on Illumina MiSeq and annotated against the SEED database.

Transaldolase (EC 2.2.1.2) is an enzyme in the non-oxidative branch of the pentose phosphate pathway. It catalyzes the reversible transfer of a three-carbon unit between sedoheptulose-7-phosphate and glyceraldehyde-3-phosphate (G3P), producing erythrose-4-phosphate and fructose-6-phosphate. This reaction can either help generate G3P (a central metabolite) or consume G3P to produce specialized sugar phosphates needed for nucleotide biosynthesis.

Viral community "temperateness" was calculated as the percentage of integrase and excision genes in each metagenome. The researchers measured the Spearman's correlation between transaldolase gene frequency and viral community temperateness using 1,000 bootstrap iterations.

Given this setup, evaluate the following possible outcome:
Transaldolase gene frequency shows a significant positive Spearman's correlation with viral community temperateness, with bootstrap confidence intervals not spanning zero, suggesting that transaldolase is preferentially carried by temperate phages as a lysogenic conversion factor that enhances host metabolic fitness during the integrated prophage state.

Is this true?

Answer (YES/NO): NO